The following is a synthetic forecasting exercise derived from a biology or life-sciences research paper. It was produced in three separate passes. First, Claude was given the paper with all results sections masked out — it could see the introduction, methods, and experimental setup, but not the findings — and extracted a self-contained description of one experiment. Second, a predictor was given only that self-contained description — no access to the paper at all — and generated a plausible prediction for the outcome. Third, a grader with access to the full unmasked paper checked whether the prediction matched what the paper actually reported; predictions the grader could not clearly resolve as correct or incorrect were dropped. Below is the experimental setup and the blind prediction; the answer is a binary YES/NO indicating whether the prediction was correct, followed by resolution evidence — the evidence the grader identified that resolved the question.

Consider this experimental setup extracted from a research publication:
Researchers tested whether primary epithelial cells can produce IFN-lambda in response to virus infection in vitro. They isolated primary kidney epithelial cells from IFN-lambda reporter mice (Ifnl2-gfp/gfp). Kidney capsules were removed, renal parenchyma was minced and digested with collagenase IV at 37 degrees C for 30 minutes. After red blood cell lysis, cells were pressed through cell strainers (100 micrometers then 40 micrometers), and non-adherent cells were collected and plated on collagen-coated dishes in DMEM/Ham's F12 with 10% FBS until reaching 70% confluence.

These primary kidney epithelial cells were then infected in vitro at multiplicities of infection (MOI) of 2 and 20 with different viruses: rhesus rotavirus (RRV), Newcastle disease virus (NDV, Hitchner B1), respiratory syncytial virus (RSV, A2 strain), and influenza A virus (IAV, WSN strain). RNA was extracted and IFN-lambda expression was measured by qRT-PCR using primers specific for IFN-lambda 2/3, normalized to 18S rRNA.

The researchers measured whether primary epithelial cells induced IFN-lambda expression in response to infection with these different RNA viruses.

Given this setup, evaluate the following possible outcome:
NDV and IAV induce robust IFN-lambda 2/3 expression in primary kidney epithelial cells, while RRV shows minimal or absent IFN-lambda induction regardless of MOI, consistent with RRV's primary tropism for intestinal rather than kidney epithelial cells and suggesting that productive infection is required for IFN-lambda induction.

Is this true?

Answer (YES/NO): NO